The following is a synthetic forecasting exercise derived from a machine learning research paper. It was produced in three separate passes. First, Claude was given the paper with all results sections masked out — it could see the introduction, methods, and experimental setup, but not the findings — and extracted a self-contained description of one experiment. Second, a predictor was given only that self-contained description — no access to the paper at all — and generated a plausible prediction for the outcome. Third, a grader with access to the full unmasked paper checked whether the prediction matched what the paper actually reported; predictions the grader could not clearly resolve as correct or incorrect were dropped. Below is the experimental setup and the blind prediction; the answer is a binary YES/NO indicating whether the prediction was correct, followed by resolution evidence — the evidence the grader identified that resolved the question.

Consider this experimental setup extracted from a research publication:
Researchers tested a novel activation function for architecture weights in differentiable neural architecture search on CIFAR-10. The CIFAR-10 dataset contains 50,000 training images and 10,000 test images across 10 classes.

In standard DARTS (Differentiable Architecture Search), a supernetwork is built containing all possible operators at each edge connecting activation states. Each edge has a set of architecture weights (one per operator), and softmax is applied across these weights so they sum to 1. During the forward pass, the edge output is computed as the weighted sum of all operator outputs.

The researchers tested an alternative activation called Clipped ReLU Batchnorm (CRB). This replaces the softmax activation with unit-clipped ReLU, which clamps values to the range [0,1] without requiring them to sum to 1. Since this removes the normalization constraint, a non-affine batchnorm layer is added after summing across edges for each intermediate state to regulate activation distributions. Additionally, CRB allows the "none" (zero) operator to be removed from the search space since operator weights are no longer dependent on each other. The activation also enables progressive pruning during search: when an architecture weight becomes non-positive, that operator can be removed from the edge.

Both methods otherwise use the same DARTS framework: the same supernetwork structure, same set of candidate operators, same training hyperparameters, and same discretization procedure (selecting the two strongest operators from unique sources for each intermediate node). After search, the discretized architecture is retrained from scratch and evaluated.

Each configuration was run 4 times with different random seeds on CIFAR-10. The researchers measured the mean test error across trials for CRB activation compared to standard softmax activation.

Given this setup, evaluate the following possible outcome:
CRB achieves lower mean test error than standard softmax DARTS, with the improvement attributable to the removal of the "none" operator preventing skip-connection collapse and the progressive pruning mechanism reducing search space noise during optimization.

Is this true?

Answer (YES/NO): NO